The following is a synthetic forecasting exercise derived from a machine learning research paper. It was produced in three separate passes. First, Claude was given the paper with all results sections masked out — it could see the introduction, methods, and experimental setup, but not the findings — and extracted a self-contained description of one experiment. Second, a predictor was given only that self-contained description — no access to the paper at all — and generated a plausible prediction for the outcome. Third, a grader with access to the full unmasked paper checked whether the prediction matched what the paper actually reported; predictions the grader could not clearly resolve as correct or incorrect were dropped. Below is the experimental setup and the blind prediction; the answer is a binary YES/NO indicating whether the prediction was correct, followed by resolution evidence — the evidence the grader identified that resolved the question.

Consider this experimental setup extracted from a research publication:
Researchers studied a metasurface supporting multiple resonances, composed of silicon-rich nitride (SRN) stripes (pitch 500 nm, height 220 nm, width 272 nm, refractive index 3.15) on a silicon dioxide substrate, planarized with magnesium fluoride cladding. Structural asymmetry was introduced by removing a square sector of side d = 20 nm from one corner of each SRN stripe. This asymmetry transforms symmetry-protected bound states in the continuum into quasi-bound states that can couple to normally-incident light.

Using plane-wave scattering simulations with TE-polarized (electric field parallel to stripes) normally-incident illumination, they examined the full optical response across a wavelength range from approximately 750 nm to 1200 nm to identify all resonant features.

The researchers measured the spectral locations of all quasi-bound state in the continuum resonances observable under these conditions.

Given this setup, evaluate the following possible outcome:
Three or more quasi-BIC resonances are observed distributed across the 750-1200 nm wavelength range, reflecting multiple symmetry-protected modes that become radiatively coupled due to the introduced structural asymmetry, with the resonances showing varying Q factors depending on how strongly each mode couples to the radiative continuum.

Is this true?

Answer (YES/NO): NO